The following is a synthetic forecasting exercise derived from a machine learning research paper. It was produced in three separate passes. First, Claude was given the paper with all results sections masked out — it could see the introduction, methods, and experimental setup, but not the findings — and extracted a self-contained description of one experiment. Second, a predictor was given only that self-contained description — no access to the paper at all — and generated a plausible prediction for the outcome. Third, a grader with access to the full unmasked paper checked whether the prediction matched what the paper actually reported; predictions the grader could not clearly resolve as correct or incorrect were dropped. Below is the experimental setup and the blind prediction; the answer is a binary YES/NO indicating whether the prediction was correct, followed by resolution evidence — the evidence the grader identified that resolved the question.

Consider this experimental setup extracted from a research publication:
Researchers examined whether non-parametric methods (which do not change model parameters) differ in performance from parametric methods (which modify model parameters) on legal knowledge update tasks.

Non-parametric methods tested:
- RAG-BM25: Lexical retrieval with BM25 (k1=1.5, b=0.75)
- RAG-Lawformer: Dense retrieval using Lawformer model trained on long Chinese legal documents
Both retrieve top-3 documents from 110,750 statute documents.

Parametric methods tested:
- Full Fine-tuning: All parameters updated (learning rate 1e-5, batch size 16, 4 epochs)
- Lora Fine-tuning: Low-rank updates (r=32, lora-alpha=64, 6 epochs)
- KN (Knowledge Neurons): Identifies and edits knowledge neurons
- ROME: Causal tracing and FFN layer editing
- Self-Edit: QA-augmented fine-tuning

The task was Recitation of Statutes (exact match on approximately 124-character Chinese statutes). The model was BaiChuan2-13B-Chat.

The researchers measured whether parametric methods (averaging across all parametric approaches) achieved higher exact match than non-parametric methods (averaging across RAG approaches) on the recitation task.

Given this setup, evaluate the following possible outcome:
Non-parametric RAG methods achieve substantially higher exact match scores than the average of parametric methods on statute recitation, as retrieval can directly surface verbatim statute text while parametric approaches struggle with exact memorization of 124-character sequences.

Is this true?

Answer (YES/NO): NO